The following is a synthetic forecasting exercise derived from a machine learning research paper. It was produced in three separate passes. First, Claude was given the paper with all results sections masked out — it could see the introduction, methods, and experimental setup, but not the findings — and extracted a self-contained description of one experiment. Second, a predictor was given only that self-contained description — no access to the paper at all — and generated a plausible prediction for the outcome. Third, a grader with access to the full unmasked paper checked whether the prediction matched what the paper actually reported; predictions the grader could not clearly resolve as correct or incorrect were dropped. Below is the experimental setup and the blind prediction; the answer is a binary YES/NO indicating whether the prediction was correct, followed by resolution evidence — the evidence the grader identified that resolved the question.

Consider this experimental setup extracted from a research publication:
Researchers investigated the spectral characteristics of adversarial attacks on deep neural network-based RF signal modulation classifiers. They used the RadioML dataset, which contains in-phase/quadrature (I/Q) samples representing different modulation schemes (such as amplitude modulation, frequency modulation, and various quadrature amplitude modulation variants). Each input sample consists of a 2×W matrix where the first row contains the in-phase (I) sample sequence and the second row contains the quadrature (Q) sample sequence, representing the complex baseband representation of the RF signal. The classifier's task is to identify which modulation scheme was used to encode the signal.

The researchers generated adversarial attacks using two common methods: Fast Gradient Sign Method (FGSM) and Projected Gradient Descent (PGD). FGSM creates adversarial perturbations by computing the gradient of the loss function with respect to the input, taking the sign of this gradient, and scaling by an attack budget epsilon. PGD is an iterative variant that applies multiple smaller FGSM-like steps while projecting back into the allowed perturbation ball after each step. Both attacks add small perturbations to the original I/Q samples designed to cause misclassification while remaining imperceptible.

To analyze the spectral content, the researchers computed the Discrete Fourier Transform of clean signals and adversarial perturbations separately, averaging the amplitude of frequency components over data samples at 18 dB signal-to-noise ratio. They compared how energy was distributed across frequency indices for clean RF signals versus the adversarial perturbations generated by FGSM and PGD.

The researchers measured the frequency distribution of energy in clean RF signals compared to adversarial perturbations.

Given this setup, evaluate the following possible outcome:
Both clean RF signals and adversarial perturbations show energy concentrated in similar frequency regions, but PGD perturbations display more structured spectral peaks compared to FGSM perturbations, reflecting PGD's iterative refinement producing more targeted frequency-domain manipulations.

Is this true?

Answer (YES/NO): NO